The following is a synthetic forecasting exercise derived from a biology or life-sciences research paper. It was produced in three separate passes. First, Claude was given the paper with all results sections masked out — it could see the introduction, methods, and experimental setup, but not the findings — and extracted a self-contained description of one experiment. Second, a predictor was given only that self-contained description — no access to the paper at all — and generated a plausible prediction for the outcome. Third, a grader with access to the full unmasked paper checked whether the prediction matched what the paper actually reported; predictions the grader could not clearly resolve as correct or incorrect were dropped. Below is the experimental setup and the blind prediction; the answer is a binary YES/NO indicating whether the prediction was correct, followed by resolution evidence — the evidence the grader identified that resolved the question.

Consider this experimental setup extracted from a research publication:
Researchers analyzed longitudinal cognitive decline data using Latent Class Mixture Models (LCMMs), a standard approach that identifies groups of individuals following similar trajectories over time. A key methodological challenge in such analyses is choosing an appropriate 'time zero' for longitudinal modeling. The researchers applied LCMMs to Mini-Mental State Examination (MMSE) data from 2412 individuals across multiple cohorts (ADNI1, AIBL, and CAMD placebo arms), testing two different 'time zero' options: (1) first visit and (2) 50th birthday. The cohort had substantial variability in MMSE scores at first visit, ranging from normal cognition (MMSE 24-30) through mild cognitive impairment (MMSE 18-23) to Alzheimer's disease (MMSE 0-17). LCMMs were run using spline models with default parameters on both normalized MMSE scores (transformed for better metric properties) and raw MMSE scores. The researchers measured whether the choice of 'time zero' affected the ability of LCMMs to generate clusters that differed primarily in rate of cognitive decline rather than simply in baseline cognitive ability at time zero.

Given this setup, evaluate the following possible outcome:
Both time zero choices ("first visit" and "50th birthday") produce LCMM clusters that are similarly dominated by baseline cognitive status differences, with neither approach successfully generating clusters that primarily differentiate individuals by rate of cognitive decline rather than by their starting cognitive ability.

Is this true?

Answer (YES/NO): YES